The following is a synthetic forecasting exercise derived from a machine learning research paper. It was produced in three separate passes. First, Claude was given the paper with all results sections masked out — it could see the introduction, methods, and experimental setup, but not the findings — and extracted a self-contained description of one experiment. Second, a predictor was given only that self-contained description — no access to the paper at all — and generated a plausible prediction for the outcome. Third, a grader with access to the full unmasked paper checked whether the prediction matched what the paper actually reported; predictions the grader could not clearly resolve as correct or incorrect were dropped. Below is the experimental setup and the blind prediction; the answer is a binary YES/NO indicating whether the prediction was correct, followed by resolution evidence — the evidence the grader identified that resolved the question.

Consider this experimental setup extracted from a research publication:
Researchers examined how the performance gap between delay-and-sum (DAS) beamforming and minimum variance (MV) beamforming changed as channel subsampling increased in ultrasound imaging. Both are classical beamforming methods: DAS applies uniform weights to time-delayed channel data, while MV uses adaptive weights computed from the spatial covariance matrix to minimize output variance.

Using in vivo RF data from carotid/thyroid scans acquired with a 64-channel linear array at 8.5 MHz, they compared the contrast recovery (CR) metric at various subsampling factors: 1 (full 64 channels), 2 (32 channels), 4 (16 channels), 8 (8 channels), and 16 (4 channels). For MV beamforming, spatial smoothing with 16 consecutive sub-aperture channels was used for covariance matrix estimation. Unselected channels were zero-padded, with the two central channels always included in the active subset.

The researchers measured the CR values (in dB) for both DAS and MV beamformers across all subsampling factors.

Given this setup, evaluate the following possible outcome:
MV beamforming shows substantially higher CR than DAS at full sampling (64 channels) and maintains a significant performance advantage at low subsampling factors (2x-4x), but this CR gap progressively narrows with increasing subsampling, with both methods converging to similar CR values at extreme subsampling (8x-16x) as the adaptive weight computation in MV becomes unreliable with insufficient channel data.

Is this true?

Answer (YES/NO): NO